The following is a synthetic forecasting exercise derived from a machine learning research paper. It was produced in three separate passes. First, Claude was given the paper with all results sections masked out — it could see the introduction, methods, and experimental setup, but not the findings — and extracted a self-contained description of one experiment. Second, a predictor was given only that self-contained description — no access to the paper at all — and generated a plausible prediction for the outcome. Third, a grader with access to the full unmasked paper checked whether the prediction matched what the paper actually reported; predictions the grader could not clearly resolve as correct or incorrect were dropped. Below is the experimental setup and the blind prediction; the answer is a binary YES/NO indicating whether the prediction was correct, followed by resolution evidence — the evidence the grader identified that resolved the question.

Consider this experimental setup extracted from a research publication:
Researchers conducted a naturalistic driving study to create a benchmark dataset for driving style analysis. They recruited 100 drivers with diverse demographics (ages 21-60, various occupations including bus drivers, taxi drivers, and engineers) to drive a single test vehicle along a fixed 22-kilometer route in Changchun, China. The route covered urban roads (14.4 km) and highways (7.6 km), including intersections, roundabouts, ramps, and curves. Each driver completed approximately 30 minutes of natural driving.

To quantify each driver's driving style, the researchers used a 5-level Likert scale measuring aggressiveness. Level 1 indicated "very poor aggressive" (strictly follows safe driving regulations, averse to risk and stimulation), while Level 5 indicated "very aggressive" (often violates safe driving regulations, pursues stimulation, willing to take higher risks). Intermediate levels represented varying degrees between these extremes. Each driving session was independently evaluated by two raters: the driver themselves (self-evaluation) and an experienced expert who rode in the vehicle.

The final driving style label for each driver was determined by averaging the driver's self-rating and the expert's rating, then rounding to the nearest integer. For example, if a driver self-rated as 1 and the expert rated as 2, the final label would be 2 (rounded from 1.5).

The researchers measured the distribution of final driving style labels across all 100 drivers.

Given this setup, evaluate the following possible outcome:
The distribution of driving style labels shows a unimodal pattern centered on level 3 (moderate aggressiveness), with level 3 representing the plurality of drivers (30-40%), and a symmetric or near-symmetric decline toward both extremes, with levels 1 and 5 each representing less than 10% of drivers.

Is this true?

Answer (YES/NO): NO